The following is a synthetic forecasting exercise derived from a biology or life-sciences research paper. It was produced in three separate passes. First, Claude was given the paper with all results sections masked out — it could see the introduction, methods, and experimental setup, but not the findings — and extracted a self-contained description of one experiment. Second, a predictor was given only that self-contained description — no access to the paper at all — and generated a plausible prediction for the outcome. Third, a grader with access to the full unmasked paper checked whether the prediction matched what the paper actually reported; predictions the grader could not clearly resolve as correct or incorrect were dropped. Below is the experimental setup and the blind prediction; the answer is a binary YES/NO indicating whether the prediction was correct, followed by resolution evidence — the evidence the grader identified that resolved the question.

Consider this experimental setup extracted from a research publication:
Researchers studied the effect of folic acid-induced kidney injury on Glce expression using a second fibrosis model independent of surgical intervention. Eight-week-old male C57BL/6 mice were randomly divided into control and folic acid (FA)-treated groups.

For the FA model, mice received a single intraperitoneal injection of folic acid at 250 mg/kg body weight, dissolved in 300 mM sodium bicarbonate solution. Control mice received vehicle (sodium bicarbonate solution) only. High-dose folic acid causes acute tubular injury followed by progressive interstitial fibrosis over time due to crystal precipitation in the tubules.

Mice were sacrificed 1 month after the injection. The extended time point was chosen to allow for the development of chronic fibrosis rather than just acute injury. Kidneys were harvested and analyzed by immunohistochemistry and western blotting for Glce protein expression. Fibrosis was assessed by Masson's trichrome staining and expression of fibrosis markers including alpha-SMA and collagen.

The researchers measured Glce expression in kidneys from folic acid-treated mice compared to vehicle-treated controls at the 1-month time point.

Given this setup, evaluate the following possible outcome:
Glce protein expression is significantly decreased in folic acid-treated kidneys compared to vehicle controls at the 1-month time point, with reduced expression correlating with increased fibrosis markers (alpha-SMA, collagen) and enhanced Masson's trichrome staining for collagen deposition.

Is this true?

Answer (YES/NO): YES